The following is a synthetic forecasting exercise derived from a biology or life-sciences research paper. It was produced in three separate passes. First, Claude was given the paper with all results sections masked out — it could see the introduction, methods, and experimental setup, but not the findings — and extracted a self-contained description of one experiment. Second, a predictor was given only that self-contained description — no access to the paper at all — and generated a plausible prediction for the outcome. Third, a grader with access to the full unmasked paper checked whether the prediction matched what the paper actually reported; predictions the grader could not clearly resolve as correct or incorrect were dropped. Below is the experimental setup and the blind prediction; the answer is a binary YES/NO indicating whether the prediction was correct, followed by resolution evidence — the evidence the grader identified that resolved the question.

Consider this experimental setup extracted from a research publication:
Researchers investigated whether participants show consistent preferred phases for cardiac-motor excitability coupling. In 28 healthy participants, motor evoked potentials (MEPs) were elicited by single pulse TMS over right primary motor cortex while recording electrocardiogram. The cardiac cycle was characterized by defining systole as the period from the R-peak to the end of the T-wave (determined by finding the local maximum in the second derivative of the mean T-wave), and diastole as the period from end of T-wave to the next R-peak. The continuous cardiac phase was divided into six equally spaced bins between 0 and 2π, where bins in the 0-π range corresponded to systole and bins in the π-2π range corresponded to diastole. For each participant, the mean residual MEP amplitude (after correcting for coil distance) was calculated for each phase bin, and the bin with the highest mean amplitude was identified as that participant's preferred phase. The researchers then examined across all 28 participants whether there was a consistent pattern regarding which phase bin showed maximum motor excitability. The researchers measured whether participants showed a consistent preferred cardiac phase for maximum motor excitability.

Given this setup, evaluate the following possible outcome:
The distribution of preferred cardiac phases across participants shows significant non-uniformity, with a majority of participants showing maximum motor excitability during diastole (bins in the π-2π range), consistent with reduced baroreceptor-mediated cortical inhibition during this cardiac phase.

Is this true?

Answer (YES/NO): NO